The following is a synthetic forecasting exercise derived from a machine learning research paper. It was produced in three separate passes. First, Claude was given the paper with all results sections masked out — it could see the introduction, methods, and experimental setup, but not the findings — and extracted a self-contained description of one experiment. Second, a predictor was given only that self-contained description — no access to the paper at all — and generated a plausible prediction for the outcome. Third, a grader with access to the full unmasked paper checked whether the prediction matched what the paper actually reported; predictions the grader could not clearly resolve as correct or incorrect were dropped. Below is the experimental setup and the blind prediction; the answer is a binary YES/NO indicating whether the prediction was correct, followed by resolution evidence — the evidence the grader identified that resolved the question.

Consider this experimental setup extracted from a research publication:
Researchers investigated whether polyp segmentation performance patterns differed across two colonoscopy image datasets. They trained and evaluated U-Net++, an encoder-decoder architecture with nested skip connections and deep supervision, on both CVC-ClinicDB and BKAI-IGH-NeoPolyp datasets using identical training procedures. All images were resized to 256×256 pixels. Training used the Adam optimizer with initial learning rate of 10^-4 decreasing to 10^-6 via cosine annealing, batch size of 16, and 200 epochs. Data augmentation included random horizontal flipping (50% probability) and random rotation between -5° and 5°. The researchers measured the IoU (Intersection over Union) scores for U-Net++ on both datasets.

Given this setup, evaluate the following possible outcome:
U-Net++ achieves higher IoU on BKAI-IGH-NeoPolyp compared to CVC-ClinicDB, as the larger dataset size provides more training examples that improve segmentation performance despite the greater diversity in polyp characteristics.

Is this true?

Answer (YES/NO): YES